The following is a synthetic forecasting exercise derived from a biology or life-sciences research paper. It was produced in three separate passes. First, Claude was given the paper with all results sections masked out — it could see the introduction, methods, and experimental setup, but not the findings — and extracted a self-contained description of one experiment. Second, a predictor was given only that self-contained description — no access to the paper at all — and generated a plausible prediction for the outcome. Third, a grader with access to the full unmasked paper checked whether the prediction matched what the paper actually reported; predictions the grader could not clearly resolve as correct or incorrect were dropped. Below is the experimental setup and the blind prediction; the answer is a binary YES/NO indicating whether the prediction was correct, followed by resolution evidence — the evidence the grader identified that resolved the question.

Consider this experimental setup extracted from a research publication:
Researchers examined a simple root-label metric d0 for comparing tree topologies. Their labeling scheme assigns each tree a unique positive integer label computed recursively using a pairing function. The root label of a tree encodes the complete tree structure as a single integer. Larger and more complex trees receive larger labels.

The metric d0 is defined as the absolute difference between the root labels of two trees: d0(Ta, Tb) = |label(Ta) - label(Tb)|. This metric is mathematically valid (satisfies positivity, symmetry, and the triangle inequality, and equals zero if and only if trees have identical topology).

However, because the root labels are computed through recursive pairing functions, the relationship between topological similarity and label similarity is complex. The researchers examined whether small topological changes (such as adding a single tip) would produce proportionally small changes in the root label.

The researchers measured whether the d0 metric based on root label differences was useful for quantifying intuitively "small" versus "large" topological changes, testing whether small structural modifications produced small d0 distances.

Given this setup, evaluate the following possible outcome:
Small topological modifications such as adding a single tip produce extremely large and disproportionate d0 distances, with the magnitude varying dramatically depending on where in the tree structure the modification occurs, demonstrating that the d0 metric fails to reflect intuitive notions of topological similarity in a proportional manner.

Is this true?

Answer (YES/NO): NO